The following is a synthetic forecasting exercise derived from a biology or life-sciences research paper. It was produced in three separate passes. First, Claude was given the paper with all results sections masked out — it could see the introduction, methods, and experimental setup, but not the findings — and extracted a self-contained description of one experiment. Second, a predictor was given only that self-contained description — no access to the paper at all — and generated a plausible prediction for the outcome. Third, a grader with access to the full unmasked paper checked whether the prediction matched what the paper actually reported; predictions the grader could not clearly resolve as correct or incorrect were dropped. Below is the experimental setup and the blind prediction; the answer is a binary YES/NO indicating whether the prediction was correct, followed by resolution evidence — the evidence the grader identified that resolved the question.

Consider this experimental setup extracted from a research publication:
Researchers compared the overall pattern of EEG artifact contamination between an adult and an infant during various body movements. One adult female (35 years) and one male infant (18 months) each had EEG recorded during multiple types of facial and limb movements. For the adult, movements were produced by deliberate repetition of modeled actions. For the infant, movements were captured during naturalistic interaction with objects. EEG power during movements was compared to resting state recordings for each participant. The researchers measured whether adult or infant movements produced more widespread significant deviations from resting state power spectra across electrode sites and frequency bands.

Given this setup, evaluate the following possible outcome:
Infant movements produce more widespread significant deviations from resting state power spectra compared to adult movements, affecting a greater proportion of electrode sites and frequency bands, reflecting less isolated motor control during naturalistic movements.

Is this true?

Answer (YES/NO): NO